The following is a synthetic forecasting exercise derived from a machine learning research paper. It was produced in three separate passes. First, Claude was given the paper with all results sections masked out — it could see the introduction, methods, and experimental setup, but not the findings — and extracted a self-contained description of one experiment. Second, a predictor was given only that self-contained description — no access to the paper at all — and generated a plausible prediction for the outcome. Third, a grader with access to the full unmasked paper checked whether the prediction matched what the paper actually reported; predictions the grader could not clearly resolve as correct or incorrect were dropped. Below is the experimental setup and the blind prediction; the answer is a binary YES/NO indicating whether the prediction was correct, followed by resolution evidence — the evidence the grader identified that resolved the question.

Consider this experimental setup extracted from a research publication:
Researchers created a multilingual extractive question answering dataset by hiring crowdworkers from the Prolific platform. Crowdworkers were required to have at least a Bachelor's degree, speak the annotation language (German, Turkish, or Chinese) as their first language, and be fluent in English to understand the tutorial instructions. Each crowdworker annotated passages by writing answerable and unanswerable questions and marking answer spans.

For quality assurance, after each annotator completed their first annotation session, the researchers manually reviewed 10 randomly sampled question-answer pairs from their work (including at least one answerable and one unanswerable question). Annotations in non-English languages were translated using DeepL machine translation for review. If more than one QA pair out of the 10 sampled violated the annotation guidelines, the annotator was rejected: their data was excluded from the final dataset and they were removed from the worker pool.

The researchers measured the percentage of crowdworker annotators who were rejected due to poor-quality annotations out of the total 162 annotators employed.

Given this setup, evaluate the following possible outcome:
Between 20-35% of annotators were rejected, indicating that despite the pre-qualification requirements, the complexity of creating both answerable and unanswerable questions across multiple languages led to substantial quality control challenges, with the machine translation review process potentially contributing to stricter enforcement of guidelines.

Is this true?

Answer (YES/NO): NO